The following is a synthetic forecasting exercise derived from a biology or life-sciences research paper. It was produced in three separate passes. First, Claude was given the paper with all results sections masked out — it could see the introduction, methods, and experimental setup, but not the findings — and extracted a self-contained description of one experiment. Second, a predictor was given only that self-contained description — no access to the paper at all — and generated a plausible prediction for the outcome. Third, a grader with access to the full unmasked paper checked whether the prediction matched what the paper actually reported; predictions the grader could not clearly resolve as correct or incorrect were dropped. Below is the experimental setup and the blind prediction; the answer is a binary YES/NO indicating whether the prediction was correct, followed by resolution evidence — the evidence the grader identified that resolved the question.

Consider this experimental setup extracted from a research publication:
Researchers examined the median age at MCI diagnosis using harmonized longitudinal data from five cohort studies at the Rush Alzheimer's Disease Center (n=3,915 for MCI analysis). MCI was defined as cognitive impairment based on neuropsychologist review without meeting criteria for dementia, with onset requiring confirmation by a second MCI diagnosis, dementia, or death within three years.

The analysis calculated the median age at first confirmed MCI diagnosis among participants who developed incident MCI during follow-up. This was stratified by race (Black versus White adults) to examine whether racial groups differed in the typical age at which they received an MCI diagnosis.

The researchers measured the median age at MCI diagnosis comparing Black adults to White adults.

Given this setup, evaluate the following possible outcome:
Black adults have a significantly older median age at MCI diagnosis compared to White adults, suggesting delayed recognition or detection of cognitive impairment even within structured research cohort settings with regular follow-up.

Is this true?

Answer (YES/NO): NO